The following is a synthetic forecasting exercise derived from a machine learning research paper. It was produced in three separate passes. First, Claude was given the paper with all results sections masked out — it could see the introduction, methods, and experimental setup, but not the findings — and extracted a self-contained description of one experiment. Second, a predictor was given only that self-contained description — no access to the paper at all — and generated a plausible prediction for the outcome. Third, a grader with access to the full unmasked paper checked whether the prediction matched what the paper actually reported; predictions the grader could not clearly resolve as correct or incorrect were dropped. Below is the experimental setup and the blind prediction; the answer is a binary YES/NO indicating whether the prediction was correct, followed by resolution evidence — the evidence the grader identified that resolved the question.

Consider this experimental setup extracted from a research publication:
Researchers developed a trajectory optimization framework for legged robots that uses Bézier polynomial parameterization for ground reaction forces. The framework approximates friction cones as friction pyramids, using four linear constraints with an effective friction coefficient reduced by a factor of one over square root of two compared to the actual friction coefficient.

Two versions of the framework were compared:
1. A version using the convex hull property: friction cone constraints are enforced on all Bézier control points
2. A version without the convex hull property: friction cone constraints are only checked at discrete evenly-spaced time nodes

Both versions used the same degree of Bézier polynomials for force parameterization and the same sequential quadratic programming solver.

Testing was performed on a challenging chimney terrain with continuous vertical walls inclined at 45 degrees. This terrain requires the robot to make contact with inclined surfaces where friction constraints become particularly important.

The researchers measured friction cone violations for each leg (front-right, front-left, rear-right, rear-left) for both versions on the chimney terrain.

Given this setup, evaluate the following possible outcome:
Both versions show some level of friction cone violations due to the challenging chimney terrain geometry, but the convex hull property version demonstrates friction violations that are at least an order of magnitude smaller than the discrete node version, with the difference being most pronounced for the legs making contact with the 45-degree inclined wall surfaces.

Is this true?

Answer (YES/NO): NO